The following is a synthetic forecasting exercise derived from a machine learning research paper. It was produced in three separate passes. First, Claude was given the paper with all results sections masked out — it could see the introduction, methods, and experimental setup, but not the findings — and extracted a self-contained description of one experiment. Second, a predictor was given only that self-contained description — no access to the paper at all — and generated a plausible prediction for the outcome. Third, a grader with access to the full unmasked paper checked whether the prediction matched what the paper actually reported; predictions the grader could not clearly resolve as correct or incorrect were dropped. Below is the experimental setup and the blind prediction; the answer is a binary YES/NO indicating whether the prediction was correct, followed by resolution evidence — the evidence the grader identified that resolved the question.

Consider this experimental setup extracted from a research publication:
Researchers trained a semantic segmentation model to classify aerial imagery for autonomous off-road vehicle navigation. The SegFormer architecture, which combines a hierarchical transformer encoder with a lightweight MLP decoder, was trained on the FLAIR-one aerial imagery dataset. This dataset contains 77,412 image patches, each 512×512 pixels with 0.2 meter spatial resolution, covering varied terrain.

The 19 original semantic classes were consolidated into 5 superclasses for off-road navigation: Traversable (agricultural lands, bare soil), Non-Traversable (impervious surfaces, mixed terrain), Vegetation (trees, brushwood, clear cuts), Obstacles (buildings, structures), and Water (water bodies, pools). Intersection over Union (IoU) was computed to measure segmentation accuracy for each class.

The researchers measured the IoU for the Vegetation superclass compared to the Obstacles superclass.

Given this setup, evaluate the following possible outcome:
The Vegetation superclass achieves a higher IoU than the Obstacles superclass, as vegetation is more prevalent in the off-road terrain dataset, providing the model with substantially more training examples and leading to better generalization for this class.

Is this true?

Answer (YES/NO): NO